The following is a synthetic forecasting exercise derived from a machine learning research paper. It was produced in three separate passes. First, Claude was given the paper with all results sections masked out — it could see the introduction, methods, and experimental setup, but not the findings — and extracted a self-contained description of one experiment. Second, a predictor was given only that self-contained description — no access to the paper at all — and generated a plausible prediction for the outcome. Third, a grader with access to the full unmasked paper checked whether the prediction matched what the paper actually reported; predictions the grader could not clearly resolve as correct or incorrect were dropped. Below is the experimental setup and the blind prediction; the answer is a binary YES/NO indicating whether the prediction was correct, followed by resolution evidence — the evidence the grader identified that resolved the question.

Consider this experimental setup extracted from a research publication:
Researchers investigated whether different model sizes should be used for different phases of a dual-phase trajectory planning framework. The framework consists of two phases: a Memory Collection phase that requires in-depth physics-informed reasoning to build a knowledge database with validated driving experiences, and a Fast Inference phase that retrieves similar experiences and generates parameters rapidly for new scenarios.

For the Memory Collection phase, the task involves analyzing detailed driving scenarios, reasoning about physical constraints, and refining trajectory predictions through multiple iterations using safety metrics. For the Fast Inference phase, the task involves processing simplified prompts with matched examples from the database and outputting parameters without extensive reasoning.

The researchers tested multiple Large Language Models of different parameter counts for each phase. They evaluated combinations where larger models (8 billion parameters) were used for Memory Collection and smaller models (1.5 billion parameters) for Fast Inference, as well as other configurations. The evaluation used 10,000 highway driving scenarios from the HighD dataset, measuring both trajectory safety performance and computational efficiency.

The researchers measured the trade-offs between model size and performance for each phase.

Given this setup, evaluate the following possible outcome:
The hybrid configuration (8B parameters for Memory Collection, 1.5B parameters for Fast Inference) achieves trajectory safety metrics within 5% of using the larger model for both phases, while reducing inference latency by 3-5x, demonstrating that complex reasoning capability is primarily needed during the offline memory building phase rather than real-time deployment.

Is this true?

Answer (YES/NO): NO